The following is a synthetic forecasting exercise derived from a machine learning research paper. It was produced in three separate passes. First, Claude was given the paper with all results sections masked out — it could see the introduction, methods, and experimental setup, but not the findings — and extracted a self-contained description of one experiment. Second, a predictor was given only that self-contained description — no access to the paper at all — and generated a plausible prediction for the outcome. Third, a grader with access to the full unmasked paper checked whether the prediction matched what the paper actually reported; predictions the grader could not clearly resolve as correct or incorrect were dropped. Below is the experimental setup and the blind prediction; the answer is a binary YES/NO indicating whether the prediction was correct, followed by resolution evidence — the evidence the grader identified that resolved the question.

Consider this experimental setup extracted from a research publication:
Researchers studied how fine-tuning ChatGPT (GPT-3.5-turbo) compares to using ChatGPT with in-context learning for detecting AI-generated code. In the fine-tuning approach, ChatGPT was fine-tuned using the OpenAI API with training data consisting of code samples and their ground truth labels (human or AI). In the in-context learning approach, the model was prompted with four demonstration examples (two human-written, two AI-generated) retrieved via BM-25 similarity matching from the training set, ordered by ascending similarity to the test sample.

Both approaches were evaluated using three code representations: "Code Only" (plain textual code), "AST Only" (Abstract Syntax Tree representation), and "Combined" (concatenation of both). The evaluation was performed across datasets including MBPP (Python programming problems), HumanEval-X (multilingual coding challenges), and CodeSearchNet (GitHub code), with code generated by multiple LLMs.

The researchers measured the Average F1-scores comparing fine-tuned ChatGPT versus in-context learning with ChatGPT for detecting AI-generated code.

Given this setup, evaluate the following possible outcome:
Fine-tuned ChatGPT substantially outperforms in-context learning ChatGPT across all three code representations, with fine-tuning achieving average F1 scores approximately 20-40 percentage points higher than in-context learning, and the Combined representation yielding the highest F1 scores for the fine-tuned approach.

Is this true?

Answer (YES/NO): NO